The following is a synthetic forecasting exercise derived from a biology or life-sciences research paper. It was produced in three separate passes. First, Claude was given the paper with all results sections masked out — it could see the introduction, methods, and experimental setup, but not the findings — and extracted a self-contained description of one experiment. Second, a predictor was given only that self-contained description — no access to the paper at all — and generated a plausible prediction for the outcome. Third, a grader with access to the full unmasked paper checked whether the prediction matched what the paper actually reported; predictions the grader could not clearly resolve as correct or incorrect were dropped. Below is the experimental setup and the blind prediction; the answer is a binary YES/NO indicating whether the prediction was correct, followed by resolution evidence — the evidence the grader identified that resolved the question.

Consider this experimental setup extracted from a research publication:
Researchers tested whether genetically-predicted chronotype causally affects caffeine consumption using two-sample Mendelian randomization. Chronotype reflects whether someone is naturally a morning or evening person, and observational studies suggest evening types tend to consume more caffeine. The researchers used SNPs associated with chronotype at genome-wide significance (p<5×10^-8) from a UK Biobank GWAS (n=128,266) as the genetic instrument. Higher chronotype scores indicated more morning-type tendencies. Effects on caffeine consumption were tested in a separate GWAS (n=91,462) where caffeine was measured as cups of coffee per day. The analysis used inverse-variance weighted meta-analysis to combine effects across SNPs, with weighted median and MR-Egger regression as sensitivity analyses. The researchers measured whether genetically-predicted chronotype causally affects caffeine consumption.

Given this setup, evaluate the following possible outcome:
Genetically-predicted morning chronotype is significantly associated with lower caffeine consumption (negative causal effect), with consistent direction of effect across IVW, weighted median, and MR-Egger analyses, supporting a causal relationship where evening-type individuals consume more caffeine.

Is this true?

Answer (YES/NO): NO